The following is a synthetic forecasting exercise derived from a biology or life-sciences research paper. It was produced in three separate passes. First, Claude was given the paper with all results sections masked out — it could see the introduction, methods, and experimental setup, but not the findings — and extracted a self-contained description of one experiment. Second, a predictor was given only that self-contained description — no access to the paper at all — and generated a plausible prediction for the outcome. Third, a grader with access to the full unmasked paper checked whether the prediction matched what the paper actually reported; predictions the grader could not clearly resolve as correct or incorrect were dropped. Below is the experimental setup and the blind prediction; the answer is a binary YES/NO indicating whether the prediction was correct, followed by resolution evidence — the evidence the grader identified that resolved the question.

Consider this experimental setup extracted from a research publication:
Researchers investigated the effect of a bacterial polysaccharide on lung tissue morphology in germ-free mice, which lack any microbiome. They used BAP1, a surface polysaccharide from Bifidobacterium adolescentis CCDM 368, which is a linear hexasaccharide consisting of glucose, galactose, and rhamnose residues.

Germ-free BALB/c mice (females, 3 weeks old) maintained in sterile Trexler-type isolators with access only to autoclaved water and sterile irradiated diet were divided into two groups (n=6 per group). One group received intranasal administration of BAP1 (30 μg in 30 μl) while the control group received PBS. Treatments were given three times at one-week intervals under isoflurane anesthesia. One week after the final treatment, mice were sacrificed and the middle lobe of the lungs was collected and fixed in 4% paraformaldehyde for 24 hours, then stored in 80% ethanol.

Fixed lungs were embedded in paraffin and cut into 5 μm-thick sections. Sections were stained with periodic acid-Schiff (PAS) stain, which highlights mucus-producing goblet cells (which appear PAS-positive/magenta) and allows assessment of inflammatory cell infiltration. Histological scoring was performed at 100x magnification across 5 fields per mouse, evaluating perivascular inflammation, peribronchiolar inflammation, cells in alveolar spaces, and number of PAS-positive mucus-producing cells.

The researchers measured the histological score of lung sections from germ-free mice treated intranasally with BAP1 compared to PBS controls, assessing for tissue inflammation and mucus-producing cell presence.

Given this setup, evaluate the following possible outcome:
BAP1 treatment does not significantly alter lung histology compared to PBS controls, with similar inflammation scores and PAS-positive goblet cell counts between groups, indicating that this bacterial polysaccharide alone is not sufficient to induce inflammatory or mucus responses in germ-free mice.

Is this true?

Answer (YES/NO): YES